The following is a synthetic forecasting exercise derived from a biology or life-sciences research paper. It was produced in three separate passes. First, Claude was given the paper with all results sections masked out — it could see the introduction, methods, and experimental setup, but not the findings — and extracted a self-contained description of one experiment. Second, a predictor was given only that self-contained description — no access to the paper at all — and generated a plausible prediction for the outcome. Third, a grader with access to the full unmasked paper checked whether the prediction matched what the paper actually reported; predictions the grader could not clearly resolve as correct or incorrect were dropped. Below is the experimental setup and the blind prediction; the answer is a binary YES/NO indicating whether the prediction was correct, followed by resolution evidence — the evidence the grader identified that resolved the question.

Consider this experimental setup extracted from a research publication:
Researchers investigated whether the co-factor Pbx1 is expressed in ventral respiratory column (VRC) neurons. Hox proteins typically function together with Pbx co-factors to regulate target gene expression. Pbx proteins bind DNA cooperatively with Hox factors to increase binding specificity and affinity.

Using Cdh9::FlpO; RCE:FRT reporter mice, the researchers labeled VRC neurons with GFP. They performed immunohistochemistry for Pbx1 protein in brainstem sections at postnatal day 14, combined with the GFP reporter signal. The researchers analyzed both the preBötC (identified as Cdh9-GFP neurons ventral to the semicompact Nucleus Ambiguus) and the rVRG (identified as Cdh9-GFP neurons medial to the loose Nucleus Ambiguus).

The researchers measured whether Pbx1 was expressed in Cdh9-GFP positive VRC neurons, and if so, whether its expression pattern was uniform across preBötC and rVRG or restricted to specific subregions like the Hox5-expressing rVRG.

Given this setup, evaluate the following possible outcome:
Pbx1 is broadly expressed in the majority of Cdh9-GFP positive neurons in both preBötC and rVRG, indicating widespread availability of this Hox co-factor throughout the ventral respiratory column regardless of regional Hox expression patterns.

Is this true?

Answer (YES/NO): YES